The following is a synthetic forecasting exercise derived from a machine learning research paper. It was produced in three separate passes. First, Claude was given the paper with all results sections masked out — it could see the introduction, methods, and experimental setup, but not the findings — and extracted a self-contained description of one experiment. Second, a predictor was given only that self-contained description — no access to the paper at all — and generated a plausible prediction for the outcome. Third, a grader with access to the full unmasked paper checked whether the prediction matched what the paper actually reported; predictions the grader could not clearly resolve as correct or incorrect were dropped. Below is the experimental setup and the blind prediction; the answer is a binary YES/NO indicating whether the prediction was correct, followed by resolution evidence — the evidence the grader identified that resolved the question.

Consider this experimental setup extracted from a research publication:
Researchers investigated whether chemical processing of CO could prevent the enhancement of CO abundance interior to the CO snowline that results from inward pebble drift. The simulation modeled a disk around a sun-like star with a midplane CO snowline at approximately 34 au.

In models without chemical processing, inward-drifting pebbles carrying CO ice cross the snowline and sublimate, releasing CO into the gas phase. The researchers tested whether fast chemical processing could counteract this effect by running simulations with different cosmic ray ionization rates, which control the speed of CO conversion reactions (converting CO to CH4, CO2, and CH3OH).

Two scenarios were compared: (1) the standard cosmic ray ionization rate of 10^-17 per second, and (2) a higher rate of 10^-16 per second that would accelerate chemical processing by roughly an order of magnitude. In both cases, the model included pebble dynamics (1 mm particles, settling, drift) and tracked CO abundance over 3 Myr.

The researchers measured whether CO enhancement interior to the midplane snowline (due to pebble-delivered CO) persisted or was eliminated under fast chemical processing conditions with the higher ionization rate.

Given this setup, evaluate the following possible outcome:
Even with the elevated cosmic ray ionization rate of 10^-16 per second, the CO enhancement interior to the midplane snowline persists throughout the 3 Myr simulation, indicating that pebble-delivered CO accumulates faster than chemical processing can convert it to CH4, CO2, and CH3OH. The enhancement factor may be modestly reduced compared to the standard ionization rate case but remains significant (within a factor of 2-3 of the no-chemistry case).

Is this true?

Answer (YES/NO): NO